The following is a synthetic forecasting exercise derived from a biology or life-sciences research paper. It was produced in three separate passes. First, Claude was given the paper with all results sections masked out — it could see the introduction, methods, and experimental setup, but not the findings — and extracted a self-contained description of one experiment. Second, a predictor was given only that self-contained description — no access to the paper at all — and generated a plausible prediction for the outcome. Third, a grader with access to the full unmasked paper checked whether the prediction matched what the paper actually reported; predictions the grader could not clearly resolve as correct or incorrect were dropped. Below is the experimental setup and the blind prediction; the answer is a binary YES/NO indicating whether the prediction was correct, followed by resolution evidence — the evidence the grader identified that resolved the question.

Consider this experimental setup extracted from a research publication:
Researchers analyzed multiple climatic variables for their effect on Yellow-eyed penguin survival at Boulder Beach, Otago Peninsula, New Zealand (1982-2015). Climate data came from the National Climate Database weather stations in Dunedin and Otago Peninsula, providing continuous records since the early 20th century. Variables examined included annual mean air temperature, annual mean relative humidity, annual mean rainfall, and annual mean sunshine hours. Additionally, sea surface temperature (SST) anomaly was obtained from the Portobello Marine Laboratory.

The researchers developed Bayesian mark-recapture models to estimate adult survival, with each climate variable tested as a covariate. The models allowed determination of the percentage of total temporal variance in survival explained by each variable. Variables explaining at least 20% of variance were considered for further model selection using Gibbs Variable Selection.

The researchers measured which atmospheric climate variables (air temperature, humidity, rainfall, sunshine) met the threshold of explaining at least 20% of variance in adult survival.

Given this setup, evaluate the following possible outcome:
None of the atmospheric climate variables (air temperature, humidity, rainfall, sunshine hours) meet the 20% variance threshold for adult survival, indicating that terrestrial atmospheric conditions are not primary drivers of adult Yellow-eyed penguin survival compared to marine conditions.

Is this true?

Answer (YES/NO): NO